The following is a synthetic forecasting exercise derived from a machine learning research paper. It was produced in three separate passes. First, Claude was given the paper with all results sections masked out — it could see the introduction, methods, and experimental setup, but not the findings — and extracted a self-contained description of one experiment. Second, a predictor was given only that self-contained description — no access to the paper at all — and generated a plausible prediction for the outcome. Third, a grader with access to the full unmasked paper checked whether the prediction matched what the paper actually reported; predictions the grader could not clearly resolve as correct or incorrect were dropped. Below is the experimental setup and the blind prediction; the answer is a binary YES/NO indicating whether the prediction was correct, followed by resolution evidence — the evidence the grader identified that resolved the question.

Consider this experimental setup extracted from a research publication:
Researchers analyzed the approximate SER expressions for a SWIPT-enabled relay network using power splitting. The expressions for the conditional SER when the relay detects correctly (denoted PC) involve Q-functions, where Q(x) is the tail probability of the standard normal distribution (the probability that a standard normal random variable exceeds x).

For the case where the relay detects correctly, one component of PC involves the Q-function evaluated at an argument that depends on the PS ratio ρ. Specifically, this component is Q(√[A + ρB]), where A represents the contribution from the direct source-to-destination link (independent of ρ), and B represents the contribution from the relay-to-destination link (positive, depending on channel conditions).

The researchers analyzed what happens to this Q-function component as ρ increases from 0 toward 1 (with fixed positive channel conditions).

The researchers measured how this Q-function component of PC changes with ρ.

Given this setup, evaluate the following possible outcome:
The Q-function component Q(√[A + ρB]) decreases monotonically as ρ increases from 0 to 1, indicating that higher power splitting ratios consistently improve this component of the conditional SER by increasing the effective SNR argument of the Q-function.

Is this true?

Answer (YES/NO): YES